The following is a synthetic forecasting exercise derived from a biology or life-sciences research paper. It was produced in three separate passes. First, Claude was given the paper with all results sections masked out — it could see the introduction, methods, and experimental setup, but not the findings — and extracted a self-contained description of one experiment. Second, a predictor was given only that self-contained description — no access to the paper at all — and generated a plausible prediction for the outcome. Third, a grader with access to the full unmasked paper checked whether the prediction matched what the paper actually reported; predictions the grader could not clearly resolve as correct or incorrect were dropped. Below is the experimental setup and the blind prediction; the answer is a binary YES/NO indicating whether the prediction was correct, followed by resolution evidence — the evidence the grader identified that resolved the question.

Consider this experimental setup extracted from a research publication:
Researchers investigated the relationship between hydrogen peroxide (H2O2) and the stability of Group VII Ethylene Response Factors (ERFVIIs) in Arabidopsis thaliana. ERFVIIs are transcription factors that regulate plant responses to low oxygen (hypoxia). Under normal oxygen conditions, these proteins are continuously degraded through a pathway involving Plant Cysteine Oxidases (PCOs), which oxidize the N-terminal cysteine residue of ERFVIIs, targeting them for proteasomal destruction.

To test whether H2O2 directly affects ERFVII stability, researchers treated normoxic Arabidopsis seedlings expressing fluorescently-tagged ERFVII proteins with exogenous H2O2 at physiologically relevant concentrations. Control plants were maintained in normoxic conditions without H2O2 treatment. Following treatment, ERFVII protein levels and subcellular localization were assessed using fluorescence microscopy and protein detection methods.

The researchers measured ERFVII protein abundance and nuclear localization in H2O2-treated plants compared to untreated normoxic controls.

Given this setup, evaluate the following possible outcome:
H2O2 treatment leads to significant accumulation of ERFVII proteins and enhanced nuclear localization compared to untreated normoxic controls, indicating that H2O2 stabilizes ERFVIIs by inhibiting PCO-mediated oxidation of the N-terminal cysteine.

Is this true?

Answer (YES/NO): YES